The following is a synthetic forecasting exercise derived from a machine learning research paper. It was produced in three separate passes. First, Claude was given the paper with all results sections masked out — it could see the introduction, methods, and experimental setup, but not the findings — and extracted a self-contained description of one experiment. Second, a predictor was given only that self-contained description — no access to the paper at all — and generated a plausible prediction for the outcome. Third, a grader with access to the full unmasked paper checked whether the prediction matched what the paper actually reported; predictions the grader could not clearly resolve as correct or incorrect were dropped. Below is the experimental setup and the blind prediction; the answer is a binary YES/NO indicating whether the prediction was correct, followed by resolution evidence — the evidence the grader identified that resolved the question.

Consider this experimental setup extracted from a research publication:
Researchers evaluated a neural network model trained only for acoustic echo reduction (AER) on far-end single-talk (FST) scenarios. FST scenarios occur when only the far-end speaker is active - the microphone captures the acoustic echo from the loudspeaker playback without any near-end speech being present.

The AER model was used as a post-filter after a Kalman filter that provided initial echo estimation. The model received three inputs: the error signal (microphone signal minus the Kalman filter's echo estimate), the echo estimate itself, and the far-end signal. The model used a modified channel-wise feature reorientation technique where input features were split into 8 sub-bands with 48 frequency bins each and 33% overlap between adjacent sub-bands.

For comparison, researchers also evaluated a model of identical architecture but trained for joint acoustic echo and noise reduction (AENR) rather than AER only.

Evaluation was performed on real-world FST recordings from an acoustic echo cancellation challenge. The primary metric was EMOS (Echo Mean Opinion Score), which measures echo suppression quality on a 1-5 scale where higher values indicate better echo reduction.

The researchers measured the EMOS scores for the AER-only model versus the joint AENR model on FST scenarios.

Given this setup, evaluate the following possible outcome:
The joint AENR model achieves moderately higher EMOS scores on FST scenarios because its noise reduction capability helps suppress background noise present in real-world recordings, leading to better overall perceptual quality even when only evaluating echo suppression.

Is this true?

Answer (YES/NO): YES